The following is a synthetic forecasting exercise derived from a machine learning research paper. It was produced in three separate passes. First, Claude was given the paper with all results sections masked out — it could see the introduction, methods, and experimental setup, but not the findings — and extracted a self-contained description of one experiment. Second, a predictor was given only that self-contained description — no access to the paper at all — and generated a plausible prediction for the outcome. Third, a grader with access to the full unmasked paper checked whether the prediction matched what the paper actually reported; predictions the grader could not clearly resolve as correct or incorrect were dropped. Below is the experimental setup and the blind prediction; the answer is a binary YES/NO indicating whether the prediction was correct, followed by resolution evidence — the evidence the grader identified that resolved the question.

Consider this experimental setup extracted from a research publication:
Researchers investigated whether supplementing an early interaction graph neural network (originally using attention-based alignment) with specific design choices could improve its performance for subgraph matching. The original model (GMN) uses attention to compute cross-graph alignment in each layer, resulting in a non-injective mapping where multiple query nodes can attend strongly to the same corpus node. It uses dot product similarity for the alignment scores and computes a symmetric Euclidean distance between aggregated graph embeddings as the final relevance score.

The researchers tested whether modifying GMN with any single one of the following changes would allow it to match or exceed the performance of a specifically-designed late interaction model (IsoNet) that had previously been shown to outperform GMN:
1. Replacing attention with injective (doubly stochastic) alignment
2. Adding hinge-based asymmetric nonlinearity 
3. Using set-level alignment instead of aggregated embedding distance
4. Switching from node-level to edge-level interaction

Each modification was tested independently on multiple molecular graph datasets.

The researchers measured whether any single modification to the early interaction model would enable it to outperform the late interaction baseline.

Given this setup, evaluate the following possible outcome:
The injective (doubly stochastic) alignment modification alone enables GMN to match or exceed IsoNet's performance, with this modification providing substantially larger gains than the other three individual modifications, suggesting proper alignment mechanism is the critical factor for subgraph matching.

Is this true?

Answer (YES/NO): NO